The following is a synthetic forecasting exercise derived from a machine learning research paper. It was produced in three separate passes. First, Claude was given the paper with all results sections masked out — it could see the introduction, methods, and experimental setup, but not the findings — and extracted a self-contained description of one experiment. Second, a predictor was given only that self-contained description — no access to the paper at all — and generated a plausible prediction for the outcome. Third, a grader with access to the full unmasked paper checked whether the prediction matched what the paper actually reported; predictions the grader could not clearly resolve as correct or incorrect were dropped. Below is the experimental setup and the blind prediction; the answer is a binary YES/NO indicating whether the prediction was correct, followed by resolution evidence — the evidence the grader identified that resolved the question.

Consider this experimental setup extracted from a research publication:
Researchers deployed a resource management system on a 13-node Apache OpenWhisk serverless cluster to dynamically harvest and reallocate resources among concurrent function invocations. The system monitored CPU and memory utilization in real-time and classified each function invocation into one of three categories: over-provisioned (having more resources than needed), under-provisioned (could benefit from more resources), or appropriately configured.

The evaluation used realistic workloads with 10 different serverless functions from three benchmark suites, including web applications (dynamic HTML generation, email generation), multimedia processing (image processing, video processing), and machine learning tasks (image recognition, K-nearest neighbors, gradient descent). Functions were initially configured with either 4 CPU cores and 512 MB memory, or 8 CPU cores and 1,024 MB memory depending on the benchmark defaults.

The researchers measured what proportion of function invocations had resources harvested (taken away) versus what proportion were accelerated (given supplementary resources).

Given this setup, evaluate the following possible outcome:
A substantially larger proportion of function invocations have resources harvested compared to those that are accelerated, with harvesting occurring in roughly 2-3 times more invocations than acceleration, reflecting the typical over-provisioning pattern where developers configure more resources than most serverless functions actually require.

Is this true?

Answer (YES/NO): NO